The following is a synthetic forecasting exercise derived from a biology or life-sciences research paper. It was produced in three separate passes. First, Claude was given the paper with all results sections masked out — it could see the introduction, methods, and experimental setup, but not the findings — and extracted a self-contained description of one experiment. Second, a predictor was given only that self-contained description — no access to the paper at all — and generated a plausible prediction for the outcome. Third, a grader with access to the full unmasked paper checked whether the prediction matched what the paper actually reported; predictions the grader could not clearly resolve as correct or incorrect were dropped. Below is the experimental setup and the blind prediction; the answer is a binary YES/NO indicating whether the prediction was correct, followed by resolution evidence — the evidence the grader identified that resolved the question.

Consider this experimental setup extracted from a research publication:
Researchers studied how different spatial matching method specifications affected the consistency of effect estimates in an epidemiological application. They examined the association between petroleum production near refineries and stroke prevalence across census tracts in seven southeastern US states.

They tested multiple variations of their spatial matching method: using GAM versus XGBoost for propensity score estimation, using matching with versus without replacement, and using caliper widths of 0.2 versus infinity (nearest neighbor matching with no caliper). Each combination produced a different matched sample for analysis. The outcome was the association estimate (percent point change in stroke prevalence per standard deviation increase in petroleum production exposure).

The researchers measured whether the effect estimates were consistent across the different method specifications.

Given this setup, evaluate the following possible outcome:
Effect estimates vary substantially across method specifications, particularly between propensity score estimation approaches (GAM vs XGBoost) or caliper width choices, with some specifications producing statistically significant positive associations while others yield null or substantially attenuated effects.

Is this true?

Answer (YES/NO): NO